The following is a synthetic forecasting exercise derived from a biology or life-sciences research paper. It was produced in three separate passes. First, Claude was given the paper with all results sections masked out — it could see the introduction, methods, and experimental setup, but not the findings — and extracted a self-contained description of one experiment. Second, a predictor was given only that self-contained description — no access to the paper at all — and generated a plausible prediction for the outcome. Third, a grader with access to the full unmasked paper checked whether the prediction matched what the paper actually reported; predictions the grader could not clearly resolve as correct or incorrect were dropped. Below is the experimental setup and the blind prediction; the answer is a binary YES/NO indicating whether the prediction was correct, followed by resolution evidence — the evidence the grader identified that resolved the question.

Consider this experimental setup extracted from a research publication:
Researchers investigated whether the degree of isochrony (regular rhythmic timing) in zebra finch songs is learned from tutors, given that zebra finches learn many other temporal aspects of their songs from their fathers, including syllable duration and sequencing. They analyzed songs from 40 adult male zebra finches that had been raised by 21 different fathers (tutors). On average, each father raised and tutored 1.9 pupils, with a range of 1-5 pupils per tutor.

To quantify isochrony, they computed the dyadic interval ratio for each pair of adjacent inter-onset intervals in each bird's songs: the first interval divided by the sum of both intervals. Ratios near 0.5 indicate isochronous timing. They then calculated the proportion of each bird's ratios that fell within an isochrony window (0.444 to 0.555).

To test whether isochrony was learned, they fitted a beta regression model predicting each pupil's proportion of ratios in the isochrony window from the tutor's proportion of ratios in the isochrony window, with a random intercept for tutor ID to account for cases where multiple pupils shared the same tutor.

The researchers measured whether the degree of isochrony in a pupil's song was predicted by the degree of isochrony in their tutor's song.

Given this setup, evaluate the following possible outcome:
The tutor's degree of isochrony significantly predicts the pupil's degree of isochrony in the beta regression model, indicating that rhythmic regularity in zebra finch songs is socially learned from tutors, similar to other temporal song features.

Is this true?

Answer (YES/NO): NO